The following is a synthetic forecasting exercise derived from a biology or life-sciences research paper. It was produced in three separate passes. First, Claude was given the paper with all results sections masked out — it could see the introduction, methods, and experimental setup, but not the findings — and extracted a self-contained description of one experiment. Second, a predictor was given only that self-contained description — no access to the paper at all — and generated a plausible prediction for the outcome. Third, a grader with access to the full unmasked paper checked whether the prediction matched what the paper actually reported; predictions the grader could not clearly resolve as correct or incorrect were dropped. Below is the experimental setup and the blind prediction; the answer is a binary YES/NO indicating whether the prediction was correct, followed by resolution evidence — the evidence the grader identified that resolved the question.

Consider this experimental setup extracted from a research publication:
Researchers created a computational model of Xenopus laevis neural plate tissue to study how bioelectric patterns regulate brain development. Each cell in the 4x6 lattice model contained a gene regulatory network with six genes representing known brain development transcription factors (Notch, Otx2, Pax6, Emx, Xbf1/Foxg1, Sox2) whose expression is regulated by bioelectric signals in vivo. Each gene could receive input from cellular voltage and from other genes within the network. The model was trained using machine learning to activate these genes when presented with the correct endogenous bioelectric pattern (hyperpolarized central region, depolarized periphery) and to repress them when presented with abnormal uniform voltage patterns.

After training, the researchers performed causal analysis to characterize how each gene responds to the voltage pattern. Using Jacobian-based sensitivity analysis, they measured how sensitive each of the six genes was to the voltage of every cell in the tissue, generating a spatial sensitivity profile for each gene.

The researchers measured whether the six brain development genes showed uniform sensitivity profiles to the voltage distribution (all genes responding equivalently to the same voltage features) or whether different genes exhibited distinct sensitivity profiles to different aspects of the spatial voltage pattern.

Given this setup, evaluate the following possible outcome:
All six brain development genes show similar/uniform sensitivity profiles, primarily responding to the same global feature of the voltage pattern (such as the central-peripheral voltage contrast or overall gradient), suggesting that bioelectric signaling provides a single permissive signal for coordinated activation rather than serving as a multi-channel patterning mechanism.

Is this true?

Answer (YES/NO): NO